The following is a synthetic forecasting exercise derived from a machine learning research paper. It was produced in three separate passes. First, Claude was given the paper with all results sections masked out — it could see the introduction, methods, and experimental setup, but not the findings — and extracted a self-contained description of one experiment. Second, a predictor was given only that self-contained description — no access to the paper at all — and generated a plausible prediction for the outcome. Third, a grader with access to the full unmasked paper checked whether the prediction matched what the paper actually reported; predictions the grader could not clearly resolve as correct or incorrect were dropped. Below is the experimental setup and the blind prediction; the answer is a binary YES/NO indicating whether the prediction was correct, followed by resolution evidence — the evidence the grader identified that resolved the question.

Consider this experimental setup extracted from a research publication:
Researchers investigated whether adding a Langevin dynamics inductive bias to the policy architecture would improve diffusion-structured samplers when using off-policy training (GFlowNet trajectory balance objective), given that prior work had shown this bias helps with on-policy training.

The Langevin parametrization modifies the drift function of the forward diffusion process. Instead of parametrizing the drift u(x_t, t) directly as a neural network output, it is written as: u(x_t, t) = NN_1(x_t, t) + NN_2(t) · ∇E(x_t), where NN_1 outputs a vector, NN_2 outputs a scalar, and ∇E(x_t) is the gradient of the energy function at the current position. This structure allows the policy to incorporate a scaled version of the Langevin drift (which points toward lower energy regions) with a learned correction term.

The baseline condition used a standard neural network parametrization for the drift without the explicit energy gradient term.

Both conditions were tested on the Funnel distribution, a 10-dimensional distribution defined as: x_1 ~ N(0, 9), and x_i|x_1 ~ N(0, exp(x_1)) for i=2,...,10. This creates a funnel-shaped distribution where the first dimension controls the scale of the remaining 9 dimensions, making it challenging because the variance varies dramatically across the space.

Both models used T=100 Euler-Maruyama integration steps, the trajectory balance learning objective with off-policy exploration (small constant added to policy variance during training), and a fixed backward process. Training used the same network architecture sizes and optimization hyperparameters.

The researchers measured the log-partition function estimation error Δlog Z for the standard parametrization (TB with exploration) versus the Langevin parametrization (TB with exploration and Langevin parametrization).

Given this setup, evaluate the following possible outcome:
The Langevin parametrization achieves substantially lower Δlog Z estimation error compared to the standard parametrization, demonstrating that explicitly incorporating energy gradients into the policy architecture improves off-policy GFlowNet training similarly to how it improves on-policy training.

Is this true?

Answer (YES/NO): NO